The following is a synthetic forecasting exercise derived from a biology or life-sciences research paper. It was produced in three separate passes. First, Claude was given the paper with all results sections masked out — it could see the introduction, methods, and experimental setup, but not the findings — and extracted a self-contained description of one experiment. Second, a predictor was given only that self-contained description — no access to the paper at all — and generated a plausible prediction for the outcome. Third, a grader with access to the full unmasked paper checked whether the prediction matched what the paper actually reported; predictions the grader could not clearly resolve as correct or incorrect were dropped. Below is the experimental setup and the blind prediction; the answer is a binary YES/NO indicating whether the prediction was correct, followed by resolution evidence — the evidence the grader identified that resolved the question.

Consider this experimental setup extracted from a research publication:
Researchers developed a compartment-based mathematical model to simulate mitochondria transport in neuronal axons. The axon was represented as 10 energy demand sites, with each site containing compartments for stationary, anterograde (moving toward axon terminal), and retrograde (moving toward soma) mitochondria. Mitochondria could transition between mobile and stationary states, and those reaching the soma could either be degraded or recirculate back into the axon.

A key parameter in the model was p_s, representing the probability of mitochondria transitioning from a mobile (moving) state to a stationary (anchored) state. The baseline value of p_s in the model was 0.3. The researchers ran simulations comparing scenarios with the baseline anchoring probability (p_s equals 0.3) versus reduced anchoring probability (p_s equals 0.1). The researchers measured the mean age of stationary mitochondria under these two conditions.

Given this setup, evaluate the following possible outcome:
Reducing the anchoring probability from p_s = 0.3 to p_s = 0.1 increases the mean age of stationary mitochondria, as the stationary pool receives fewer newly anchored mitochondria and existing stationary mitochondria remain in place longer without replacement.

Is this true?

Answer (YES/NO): NO